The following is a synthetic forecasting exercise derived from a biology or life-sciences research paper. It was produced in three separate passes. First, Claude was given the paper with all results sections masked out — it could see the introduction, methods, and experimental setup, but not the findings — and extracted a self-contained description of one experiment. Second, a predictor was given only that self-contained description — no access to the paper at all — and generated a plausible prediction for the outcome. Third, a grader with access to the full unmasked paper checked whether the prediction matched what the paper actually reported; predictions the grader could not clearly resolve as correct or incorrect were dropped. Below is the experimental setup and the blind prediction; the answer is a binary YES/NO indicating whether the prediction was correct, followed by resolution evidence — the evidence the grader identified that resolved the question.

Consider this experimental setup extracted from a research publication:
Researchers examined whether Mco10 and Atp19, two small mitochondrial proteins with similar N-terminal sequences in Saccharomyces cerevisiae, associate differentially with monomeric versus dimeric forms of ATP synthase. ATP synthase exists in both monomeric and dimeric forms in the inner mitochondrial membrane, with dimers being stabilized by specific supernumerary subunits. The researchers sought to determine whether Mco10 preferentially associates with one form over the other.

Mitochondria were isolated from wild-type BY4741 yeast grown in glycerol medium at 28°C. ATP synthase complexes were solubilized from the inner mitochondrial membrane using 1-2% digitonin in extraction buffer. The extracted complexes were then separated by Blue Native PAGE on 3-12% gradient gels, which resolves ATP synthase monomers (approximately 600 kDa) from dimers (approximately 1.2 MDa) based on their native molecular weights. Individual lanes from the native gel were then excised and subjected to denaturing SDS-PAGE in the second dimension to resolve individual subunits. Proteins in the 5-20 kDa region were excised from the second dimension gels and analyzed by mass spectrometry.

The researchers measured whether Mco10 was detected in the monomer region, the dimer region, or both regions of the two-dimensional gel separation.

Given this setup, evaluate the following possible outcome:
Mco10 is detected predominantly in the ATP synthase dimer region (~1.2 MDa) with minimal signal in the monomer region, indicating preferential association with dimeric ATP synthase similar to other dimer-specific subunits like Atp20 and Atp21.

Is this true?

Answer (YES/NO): NO